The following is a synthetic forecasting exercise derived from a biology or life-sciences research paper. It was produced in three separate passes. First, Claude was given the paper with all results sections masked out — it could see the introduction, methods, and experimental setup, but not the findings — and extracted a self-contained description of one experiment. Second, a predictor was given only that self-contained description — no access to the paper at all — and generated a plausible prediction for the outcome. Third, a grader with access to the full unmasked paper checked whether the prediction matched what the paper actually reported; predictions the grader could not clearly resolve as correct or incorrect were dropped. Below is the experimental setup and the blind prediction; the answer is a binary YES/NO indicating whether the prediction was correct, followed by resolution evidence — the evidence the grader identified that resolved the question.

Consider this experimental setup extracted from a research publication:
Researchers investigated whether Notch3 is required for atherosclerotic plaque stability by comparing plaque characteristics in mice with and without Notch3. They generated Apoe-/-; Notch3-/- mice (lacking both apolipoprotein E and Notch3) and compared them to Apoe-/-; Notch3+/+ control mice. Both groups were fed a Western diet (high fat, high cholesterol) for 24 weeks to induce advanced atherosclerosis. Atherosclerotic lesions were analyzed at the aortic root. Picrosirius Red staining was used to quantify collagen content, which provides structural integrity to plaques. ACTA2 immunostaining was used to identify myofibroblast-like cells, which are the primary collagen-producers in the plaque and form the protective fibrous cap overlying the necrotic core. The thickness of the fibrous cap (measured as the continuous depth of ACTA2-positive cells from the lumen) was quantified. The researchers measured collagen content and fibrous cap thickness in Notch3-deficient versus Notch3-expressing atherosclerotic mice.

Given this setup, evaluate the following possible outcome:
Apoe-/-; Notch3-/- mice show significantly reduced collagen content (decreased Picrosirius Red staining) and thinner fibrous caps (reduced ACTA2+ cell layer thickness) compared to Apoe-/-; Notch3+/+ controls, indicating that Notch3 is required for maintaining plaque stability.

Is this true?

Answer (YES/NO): YES